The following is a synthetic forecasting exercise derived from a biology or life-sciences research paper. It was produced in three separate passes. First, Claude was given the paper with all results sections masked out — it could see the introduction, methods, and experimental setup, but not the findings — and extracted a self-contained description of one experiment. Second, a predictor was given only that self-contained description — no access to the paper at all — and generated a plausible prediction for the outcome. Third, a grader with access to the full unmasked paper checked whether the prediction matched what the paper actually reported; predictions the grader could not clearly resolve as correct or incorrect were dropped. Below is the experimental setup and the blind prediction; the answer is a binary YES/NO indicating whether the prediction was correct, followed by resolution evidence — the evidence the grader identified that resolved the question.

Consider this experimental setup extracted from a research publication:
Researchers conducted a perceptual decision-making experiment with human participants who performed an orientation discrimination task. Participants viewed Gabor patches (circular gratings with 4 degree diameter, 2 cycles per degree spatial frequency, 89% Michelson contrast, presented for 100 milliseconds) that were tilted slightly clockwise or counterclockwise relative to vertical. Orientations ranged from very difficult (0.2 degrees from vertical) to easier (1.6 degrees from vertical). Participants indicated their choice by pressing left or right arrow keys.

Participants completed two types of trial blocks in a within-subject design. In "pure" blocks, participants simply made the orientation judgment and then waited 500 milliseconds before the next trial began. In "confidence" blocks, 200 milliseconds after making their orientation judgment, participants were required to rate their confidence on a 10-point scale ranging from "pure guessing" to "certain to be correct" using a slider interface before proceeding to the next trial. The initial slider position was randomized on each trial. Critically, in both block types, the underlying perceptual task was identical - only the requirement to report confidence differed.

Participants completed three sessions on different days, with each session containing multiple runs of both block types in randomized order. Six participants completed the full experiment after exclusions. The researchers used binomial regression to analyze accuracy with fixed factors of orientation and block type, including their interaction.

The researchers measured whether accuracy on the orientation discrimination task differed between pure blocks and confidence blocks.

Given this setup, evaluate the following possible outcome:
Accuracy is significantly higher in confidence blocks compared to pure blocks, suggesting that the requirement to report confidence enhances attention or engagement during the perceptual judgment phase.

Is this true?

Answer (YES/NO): YES